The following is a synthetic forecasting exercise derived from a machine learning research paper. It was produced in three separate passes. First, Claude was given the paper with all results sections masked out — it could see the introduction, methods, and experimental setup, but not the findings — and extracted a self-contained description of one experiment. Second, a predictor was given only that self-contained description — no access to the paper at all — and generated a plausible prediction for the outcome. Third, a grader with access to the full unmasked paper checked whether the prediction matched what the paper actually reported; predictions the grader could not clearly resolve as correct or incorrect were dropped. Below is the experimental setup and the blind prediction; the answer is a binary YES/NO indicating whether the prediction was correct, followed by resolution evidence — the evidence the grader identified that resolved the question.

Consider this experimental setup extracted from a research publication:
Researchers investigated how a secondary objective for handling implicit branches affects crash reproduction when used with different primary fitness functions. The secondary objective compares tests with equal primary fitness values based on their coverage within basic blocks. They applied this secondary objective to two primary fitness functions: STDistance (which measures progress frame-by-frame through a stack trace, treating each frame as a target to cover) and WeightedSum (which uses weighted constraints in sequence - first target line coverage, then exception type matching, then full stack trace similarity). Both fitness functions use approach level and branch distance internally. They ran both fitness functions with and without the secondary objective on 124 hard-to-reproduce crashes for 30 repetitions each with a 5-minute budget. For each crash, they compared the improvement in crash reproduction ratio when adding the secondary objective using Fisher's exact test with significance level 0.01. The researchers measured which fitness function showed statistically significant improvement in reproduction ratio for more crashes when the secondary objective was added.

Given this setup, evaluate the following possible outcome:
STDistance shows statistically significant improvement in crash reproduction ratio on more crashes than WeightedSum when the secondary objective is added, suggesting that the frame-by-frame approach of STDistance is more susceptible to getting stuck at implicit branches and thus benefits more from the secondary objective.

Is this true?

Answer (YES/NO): YES